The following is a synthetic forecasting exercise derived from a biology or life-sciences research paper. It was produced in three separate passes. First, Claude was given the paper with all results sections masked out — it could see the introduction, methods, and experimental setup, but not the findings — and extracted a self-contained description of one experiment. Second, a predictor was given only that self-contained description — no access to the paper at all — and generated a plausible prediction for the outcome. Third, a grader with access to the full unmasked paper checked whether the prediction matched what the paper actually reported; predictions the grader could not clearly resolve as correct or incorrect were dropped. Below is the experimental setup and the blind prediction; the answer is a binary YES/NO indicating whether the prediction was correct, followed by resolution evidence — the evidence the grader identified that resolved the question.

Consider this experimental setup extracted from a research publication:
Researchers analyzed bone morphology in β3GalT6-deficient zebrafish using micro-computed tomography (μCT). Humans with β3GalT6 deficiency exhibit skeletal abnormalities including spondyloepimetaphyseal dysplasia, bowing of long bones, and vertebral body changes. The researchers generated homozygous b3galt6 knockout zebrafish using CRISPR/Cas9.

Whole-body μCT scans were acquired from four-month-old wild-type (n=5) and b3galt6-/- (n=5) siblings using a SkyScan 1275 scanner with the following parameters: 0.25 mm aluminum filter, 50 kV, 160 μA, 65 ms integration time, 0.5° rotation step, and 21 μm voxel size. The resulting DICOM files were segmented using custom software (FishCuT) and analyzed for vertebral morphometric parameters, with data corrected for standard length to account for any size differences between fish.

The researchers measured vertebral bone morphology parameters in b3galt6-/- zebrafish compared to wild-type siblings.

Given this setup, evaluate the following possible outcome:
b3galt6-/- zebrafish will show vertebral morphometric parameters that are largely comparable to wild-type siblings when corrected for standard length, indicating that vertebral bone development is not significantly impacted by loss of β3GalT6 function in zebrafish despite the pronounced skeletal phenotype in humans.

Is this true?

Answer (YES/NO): NO